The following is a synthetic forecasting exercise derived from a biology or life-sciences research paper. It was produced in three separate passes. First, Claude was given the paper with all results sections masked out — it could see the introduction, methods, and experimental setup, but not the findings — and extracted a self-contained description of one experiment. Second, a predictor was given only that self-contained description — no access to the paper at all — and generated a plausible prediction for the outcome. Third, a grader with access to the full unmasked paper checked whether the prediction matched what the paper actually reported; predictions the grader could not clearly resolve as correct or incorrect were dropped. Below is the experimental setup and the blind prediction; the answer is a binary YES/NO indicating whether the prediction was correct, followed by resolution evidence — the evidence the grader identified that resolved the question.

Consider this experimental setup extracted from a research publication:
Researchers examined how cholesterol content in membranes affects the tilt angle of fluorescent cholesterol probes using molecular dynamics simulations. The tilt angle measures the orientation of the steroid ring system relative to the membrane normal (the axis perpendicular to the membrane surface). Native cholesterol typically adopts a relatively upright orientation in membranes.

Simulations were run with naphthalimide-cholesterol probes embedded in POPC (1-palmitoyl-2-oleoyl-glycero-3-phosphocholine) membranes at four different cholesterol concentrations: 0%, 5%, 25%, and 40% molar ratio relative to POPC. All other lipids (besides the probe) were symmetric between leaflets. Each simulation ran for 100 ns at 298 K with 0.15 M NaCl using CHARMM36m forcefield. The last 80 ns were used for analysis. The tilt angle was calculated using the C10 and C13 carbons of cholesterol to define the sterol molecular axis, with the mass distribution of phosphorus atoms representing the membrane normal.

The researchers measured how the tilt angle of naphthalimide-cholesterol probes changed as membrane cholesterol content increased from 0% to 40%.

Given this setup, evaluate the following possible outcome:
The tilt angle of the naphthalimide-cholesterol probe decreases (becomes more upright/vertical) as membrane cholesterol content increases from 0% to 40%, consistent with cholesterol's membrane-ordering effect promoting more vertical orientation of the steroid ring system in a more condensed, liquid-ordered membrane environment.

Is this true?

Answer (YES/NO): YES